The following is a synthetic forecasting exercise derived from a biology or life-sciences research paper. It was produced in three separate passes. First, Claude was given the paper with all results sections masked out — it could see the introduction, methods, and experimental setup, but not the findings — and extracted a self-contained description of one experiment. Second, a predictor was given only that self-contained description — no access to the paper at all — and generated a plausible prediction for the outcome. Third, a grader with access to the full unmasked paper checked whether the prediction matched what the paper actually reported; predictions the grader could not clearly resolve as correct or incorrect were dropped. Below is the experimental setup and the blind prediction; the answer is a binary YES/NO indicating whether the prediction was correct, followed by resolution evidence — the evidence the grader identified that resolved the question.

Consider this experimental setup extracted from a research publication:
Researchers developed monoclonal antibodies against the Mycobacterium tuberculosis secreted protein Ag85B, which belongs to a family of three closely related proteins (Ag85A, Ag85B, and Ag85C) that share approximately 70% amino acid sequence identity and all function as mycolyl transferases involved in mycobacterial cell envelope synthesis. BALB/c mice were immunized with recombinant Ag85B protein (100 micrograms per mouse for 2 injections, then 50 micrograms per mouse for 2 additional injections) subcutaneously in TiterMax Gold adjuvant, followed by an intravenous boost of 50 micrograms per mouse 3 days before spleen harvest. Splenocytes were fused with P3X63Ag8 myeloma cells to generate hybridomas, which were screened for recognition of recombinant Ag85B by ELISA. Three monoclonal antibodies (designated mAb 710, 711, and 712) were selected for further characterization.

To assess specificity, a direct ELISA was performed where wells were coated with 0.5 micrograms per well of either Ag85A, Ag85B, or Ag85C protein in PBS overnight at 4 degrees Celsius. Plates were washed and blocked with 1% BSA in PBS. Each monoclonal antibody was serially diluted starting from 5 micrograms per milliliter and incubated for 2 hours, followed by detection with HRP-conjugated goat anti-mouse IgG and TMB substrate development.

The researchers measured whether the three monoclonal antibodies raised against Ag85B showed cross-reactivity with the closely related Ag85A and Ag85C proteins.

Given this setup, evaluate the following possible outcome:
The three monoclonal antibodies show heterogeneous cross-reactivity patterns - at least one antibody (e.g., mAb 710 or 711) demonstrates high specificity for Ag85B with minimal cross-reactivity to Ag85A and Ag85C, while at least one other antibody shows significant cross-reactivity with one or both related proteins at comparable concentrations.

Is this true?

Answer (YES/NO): NO